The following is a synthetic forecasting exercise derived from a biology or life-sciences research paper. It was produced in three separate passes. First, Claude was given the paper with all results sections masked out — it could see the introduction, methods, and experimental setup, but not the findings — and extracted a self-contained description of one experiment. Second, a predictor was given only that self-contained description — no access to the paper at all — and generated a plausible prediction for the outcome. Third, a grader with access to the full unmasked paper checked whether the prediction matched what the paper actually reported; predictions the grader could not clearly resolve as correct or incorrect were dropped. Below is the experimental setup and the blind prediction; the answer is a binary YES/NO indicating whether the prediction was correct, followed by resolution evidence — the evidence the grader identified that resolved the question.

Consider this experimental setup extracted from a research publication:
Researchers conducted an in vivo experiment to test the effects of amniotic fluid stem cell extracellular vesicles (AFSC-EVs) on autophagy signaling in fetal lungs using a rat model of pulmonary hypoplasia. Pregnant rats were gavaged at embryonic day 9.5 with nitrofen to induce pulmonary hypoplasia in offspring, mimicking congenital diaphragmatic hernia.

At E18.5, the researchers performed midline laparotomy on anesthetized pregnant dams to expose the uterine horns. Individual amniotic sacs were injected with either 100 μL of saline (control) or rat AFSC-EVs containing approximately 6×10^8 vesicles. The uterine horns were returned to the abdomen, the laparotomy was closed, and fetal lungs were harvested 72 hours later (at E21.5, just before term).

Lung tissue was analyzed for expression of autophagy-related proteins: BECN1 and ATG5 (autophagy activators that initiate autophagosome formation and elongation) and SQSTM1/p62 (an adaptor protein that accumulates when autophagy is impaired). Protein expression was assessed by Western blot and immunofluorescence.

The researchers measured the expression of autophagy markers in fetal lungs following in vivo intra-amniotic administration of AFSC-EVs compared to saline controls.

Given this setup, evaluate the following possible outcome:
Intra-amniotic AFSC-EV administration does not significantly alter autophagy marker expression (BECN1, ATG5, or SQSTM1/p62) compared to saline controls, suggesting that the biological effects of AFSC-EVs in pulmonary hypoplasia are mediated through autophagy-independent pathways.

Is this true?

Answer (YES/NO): NO